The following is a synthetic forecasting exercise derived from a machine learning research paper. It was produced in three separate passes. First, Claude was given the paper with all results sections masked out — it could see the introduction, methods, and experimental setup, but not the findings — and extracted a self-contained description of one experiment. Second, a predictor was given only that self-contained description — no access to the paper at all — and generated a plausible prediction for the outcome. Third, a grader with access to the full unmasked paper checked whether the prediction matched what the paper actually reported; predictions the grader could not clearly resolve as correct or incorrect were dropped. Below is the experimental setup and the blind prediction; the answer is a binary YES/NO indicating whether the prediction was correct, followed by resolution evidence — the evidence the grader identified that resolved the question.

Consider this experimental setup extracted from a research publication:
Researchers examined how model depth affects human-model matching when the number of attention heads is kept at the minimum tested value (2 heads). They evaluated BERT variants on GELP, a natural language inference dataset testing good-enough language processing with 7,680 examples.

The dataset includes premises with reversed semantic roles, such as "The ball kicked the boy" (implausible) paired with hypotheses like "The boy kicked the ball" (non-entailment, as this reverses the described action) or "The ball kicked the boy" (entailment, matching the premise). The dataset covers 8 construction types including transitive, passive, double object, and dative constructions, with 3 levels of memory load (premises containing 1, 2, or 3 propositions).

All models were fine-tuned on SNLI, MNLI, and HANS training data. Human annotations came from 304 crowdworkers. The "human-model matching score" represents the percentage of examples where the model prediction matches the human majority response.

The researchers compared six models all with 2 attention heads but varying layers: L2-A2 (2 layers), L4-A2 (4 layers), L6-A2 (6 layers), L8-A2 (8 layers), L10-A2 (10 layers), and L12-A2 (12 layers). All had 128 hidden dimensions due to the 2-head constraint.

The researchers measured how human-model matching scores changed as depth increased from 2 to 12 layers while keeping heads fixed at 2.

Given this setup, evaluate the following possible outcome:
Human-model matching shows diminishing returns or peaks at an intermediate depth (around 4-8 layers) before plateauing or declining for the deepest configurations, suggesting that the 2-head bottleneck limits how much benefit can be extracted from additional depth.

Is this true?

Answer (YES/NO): NO